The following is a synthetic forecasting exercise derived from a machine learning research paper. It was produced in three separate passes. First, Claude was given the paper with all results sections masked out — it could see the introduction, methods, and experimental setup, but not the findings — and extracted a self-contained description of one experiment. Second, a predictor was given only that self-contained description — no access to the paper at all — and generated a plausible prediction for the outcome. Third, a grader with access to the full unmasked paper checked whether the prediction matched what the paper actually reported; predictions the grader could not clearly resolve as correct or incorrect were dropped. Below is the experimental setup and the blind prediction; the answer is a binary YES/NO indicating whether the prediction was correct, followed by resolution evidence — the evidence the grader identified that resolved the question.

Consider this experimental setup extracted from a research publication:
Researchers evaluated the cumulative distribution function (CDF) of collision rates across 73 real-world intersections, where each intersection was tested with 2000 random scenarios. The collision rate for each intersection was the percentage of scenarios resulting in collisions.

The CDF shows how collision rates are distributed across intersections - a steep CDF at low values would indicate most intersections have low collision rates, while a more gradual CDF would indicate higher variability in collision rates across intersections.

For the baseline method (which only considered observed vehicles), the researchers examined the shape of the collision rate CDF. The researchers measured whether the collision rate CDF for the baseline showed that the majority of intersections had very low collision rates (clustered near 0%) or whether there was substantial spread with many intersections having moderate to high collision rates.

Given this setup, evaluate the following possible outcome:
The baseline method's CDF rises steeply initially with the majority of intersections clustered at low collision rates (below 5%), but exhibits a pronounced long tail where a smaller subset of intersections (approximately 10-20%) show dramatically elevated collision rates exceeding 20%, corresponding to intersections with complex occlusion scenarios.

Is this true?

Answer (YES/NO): NO